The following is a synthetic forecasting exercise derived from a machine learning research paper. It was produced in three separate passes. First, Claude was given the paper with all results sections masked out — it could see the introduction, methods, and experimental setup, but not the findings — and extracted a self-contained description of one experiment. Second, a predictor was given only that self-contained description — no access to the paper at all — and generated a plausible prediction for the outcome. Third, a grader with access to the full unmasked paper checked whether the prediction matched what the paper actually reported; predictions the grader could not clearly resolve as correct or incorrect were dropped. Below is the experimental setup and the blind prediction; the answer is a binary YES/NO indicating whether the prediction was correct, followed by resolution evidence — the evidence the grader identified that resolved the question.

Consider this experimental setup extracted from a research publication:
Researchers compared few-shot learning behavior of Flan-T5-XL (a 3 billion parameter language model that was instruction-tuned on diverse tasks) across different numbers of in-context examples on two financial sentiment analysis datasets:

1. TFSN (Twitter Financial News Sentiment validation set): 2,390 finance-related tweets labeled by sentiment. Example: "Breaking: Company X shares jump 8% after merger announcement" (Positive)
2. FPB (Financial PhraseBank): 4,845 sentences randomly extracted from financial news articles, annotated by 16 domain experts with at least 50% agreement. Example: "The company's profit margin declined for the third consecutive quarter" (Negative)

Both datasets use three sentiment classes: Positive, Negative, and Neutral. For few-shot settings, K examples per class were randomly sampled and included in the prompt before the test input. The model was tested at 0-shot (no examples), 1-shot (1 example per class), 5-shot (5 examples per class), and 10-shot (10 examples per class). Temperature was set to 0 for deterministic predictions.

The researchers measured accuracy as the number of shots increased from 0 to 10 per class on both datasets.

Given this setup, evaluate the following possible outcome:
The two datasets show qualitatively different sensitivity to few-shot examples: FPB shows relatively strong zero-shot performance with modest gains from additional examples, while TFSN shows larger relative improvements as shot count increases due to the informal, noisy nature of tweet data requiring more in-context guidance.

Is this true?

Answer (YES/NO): NO